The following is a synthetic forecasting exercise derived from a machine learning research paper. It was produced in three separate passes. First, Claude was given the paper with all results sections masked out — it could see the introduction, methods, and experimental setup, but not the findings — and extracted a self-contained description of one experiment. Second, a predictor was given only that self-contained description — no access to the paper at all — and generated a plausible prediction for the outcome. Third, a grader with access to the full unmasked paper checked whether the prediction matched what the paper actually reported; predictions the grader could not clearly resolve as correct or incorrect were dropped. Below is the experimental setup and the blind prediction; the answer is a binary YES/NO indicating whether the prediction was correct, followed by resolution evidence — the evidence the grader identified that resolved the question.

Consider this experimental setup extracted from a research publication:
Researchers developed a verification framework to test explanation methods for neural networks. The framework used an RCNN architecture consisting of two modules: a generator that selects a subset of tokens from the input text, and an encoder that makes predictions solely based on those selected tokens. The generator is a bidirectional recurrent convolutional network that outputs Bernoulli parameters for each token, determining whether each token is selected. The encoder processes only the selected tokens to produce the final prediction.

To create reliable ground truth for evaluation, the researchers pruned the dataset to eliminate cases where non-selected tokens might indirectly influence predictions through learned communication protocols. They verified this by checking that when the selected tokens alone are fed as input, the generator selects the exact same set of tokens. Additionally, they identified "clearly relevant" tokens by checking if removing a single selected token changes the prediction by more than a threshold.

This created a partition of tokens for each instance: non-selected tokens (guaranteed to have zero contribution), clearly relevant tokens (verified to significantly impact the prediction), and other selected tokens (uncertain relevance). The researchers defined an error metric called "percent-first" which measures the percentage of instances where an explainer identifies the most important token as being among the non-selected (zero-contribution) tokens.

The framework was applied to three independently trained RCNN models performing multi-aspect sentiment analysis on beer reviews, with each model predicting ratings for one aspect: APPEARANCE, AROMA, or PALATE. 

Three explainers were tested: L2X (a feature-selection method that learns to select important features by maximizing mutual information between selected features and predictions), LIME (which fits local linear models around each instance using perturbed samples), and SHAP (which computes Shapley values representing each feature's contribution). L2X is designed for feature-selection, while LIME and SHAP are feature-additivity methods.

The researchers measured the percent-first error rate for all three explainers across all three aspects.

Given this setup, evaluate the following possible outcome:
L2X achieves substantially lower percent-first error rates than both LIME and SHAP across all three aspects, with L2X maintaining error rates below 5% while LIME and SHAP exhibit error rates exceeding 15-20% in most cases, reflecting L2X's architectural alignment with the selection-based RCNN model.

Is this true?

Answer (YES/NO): NO